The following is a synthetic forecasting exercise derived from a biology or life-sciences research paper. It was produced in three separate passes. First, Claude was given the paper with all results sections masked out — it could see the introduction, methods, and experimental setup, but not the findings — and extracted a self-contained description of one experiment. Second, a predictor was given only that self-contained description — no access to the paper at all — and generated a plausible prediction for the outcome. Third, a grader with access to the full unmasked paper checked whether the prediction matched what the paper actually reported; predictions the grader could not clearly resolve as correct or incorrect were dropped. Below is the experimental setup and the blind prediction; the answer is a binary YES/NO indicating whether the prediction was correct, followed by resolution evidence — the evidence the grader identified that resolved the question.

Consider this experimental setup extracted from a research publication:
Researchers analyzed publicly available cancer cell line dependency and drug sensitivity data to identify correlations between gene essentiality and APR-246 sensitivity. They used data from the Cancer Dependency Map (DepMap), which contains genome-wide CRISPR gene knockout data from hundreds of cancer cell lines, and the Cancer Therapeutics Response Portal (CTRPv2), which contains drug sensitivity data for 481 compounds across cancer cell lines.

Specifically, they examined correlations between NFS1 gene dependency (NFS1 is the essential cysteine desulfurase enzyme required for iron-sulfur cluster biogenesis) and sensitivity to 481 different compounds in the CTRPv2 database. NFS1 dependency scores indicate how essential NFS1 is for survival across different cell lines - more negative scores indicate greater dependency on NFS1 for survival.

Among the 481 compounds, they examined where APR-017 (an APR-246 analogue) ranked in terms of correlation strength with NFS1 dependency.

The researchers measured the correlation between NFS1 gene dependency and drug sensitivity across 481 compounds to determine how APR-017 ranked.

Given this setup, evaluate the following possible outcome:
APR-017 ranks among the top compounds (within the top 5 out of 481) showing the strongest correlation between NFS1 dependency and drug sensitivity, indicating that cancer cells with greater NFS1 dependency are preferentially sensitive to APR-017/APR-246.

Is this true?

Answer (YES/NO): YES